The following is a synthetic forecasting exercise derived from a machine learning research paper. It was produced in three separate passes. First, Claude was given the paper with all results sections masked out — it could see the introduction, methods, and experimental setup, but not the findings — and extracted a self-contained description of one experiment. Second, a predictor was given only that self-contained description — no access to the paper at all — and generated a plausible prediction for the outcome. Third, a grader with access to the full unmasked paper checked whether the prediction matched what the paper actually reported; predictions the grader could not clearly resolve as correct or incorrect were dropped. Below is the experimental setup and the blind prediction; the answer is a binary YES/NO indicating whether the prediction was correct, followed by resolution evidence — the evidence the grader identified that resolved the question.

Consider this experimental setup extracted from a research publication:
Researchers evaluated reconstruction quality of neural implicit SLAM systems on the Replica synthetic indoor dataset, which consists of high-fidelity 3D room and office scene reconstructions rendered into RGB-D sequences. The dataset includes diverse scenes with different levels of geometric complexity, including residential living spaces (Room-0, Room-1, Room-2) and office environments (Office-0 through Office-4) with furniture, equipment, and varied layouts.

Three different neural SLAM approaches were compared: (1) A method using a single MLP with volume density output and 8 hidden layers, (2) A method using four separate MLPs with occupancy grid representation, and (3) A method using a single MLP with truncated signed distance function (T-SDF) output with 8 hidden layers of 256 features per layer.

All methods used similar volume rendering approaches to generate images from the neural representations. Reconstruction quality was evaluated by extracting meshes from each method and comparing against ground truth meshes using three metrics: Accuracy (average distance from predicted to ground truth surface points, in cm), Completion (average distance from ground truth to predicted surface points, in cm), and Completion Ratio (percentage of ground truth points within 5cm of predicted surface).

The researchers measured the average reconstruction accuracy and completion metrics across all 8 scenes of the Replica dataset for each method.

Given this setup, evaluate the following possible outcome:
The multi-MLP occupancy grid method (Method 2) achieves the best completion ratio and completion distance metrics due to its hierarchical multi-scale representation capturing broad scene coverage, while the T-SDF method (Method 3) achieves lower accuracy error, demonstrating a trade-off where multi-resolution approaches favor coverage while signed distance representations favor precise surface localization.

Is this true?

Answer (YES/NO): NO